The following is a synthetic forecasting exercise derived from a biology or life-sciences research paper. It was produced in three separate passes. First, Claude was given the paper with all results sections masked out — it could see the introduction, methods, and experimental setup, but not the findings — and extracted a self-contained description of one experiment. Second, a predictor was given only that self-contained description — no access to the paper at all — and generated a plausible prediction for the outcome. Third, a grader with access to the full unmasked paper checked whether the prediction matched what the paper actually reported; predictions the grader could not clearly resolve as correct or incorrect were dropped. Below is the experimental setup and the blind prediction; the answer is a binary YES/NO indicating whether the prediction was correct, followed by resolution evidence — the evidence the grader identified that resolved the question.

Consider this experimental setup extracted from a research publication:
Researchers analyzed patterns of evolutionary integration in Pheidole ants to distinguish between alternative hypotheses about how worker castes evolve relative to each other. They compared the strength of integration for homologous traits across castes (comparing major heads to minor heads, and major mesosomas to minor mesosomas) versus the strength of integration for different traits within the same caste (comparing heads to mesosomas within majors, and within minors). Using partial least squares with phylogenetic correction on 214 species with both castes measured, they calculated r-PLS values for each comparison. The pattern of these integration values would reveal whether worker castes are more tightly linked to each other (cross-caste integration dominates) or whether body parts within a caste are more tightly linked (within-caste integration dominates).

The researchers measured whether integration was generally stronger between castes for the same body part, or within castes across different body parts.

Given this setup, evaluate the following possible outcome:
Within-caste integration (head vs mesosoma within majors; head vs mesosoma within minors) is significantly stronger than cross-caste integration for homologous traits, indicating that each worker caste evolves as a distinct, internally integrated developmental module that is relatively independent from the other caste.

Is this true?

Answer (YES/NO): NO